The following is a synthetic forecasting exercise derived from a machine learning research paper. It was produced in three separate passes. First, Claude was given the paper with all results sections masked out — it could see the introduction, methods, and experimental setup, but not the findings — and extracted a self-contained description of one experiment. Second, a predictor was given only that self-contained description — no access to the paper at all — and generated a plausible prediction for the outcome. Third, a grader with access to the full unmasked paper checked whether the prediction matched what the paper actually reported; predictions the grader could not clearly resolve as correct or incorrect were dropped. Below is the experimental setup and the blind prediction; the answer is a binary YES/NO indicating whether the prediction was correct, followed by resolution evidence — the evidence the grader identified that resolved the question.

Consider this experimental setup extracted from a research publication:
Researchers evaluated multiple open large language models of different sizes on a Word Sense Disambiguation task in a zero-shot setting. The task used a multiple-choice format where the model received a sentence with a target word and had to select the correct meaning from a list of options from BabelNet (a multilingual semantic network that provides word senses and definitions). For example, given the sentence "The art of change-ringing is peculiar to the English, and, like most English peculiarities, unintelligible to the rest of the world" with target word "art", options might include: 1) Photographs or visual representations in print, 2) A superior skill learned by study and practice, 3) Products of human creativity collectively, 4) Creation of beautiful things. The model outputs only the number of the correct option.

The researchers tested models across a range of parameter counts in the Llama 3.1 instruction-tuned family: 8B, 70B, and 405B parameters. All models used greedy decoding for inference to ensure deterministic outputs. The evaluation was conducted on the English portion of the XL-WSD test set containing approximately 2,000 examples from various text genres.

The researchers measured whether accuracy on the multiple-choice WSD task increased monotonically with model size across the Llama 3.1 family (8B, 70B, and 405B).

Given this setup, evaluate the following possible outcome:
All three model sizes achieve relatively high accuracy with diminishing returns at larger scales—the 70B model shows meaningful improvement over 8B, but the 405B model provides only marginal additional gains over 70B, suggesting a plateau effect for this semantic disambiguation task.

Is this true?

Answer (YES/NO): NO